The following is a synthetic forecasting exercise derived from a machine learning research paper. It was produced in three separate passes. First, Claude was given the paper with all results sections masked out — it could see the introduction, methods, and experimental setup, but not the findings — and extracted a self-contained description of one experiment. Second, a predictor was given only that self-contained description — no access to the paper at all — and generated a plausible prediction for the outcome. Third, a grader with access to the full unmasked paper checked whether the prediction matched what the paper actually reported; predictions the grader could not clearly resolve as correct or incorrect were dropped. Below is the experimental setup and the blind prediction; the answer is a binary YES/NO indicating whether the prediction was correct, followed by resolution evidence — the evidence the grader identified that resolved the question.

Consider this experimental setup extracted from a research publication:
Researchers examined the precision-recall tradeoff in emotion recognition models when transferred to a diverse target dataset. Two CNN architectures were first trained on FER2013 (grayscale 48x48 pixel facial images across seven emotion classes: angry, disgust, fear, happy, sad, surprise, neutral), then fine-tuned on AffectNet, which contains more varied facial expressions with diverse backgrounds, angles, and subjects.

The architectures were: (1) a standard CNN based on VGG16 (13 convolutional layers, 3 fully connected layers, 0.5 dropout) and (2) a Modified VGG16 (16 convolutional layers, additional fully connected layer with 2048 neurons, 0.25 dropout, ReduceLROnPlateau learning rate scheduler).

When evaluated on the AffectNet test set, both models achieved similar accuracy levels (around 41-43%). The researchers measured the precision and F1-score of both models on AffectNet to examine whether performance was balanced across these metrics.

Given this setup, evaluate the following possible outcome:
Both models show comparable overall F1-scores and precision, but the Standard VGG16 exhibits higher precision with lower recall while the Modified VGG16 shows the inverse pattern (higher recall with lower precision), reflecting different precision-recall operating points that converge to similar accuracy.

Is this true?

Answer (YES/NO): NO